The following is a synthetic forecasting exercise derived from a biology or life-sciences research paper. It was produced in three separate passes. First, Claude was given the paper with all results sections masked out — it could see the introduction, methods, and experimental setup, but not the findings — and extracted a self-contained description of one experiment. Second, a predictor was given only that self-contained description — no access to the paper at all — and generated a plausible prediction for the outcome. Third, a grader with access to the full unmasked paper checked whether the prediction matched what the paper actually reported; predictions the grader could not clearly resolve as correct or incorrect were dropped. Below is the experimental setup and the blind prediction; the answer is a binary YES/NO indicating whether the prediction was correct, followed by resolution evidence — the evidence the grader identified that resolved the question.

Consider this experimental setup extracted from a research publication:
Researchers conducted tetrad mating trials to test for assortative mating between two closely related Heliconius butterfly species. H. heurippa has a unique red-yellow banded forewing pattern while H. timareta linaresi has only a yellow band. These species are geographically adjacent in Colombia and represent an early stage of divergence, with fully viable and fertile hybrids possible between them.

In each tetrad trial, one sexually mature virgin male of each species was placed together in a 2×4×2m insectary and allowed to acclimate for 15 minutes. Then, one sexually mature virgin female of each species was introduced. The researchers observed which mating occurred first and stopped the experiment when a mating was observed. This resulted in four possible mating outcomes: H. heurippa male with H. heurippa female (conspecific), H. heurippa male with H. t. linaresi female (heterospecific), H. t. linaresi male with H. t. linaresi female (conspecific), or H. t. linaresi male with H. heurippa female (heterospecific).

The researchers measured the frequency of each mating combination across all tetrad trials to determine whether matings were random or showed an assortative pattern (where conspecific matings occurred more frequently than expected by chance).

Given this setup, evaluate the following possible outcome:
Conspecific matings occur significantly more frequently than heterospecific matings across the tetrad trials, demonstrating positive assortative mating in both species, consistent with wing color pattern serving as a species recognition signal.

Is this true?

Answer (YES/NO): NO